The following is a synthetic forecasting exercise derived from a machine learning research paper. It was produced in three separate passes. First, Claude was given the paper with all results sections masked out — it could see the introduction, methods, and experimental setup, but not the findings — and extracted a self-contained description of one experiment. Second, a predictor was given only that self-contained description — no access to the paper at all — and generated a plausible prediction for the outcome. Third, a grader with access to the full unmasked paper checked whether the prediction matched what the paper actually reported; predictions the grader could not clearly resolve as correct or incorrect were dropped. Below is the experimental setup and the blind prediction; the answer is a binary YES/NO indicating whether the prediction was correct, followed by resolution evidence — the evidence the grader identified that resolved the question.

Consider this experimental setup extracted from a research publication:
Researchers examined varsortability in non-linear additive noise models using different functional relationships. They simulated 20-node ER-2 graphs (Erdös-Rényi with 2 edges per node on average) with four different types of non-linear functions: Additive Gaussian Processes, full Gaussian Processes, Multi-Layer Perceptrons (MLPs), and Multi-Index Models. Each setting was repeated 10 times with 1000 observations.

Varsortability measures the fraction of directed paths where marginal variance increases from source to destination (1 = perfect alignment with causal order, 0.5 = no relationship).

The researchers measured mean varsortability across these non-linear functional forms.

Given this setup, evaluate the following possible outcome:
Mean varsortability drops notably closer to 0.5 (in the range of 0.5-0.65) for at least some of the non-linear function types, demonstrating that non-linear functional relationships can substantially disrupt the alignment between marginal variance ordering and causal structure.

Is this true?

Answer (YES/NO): NO